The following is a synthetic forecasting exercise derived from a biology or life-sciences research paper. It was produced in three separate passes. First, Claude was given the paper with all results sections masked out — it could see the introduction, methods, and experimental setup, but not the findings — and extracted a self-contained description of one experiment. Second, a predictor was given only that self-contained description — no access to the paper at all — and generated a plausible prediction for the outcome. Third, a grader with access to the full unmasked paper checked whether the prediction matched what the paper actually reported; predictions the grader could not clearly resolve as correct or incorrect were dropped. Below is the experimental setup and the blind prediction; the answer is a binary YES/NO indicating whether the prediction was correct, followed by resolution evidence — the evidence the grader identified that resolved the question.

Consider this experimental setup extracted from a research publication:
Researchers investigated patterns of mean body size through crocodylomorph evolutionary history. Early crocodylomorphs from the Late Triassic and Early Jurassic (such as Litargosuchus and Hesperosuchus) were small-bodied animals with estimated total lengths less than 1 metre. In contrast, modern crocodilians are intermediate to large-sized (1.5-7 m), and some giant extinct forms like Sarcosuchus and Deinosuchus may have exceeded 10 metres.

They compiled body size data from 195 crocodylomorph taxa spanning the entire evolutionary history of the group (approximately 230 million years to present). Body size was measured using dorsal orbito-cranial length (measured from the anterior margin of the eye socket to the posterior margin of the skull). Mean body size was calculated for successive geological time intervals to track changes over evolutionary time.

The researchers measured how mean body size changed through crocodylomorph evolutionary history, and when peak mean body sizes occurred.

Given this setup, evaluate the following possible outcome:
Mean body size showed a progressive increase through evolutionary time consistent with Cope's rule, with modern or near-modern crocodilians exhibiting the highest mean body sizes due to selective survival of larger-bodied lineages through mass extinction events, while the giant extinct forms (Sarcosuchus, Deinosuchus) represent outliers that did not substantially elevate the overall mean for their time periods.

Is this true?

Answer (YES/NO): NO